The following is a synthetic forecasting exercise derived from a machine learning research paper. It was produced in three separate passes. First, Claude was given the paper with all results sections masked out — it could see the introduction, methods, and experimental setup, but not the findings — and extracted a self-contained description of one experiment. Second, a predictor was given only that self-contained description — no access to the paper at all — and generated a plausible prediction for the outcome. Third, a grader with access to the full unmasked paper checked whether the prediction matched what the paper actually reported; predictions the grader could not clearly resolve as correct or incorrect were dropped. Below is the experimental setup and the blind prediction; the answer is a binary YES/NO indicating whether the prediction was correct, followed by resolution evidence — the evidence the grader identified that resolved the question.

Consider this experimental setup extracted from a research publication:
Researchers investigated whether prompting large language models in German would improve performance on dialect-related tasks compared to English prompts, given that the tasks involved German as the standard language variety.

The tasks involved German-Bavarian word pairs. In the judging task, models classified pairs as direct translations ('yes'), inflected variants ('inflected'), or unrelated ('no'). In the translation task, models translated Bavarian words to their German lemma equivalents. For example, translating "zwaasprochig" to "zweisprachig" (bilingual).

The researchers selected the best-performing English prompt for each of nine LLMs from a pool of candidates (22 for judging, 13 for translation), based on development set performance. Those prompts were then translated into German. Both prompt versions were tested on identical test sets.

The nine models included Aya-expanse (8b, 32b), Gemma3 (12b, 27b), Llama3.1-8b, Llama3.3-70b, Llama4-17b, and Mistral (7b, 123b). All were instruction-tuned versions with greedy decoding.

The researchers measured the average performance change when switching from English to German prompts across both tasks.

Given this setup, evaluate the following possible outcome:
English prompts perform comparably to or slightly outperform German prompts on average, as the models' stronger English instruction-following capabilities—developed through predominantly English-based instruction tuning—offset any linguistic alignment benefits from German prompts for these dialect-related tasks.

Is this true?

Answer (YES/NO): YES